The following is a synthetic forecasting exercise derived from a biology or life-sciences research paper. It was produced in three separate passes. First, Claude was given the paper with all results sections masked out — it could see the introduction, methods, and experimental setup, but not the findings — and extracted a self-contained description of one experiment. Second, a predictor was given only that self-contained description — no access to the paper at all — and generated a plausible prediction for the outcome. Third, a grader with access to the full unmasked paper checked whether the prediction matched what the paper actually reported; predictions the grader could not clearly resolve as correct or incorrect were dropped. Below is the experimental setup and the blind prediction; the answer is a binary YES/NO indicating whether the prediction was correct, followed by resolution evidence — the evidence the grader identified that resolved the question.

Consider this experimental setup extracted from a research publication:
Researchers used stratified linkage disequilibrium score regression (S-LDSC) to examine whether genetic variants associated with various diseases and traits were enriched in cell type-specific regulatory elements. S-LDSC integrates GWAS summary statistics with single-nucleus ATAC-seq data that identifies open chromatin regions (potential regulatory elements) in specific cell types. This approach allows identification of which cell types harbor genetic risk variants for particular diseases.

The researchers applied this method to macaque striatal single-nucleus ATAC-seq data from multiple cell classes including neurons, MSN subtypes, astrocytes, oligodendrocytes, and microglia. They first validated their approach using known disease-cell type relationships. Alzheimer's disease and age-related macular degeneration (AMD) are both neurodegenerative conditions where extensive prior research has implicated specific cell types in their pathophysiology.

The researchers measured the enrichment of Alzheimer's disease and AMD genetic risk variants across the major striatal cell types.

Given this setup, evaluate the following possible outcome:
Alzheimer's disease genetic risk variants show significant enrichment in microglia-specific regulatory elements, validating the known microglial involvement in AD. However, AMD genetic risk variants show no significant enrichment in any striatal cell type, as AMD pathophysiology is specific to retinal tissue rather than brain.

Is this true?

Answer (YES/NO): NO